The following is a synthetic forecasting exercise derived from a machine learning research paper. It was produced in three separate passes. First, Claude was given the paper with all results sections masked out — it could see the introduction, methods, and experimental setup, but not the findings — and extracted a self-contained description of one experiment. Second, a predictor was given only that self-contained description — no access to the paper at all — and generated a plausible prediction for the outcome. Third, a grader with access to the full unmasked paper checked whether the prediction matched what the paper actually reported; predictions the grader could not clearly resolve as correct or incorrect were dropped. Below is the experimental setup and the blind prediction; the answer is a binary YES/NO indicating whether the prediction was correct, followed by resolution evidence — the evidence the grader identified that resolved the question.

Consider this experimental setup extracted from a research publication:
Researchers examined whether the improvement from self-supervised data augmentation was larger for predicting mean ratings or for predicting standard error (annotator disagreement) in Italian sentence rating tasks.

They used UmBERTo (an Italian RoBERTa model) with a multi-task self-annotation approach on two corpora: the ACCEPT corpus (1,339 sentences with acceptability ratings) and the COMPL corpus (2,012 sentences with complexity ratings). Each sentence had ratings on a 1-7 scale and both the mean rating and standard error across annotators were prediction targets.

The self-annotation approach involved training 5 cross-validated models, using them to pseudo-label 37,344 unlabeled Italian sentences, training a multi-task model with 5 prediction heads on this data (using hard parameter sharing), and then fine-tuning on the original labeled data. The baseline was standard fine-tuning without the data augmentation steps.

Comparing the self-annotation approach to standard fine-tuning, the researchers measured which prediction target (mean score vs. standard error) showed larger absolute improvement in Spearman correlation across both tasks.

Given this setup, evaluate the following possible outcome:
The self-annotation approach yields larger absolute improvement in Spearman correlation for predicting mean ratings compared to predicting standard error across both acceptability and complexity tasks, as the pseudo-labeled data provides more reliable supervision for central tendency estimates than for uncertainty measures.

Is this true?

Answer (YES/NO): NO